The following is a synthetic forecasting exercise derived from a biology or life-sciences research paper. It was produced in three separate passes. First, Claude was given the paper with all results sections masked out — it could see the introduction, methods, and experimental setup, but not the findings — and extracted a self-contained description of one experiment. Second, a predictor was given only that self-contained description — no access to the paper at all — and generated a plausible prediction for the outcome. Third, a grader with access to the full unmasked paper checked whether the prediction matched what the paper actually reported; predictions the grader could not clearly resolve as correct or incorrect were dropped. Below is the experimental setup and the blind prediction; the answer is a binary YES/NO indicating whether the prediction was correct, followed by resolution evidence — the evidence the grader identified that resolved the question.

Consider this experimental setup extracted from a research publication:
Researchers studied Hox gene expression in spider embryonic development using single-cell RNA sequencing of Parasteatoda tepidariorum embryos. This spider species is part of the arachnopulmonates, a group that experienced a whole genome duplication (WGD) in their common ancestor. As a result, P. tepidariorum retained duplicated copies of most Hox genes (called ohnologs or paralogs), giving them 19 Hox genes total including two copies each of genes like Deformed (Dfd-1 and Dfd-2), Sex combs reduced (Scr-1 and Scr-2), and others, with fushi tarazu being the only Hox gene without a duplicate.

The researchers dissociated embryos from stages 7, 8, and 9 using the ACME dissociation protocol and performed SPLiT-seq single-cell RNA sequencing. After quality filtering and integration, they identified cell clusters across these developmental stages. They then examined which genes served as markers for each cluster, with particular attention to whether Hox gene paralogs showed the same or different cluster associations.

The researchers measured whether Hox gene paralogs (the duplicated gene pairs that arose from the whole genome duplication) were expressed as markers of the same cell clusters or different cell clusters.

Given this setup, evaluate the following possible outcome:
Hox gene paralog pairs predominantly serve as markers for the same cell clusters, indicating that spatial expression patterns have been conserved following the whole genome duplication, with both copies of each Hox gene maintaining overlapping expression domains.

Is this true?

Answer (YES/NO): NO